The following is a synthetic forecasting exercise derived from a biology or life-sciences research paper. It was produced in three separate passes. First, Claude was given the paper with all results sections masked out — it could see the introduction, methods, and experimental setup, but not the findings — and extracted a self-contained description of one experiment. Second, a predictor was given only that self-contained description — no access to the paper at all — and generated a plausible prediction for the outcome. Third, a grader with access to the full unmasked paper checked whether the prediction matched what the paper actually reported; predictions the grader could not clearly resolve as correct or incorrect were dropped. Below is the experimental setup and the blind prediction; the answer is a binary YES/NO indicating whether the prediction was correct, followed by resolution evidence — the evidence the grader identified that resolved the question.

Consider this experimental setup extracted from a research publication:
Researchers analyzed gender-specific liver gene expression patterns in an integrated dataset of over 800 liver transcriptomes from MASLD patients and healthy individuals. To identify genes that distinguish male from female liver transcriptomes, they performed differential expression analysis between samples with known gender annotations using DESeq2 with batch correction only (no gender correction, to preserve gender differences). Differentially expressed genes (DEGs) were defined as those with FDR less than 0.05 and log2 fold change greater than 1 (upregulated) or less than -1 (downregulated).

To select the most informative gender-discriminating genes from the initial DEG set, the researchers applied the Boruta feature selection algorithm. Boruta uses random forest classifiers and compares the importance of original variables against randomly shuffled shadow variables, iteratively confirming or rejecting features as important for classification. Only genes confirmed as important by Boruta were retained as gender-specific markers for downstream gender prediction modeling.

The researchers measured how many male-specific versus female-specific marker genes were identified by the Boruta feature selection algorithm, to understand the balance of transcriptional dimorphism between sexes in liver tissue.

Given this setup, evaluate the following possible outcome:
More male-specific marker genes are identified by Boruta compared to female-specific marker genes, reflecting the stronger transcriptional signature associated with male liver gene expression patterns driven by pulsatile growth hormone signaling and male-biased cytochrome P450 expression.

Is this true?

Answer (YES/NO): NO